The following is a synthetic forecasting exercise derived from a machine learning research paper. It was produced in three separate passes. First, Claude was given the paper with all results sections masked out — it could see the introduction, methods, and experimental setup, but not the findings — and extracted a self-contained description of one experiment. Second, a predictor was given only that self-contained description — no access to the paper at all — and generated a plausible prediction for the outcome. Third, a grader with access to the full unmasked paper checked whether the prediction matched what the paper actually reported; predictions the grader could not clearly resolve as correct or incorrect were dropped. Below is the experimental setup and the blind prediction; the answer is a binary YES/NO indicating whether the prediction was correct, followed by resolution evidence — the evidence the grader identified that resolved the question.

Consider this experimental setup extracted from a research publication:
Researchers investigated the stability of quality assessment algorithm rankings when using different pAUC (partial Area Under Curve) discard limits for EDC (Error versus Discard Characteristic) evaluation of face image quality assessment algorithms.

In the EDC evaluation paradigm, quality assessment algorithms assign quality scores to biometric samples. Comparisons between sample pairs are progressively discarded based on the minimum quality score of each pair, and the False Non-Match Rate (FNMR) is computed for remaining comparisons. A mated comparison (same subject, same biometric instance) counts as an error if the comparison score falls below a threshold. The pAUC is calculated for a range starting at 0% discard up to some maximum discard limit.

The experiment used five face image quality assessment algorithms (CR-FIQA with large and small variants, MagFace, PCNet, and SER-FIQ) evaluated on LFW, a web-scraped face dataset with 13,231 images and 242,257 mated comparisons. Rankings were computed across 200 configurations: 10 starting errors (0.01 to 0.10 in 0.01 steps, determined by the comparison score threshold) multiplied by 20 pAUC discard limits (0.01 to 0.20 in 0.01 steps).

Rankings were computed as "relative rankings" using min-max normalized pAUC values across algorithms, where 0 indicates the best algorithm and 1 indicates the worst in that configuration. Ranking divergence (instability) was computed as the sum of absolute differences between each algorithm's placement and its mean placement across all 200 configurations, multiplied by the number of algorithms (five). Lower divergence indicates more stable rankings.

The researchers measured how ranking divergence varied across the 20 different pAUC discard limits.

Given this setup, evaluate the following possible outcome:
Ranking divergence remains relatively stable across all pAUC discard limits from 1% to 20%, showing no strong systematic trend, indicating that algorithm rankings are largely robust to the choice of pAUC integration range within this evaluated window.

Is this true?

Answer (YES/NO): NO